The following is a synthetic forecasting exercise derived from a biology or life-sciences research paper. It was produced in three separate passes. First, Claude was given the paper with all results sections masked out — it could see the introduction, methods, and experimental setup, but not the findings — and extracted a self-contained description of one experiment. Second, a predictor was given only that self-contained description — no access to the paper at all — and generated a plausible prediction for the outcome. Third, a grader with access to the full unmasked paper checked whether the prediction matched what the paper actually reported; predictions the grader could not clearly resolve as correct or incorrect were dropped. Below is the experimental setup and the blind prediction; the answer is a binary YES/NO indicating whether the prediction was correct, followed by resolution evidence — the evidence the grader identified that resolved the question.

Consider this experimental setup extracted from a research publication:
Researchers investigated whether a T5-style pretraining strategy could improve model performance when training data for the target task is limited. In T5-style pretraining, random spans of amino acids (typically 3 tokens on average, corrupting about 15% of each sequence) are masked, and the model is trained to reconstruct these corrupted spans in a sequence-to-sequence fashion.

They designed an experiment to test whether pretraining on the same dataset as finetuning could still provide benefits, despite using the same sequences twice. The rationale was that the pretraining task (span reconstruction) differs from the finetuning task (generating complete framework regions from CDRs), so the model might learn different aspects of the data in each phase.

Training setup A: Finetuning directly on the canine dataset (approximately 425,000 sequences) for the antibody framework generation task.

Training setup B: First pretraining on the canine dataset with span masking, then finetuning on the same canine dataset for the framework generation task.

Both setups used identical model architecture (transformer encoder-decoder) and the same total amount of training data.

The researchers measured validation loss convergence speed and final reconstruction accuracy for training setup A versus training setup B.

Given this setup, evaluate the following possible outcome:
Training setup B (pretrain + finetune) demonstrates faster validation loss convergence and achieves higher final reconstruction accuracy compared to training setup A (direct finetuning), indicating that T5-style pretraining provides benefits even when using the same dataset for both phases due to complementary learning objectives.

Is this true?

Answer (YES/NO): NO